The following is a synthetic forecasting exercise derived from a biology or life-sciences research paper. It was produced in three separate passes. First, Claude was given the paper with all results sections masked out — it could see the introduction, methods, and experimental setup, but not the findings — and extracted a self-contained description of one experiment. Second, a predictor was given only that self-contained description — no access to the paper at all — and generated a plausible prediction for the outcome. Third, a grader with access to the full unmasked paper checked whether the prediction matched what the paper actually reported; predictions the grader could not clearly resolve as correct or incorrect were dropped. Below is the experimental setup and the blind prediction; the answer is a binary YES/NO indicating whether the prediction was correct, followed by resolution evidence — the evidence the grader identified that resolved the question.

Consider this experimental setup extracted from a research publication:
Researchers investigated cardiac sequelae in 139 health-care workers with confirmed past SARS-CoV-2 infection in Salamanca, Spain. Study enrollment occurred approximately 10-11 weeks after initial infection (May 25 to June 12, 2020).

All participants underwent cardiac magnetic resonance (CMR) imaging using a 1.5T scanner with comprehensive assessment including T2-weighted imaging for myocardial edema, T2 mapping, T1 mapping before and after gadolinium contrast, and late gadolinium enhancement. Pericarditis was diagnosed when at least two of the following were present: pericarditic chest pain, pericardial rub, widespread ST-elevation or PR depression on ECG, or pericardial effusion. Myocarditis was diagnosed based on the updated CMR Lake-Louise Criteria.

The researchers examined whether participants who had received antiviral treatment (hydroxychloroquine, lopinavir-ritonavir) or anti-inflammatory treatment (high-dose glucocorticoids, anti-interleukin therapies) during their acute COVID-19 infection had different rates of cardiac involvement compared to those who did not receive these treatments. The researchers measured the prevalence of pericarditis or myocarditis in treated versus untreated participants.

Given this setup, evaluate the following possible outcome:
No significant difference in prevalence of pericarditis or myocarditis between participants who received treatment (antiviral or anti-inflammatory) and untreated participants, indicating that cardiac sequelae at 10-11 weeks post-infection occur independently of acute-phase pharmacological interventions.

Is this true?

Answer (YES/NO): NO